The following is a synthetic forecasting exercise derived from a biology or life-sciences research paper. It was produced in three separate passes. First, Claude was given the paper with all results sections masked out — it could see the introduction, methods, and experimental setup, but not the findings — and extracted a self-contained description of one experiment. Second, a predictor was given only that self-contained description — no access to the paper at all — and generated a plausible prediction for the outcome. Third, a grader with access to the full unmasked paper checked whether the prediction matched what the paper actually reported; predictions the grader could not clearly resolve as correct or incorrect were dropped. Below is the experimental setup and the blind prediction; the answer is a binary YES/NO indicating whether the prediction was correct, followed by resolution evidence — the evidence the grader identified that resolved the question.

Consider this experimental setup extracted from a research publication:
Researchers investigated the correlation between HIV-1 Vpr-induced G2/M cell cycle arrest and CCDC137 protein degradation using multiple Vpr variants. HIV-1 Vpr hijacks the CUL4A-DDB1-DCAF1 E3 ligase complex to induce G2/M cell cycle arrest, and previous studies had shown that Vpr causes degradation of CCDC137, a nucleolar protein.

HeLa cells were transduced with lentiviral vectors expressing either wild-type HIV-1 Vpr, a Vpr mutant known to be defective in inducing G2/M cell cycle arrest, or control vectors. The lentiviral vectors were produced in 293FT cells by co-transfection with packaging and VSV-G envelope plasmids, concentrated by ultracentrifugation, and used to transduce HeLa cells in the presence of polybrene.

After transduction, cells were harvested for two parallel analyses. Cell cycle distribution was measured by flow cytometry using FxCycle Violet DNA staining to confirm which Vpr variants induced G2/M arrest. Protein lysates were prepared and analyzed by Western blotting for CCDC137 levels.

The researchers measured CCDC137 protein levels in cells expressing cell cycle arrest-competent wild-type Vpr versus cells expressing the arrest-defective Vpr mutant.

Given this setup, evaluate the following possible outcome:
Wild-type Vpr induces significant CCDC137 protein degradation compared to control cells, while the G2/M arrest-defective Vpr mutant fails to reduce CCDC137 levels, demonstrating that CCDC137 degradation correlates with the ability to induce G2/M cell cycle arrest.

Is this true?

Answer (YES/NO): NO